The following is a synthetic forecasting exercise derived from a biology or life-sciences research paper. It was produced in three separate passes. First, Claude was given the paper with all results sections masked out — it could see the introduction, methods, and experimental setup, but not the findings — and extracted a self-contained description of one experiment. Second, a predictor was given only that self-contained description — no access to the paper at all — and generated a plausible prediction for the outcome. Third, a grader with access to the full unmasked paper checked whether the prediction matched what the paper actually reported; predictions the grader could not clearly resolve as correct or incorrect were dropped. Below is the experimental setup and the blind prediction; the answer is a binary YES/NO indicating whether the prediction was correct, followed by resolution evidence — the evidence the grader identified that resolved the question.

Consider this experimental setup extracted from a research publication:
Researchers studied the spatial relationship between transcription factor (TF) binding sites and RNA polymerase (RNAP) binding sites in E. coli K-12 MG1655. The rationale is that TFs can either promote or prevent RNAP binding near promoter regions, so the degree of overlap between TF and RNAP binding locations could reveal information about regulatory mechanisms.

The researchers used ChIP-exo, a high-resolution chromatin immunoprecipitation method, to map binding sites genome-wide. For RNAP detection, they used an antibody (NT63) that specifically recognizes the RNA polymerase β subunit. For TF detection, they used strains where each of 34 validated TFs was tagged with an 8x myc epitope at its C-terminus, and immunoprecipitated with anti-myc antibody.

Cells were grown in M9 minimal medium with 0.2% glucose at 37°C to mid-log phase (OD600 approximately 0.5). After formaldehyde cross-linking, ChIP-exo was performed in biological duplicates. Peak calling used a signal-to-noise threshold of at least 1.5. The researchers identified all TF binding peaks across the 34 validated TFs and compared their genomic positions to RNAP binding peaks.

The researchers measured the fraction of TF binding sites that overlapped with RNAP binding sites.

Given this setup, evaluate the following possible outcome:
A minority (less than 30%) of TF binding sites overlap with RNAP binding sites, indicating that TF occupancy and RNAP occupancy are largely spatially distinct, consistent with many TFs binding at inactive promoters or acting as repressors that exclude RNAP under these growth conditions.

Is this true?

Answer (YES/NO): NO